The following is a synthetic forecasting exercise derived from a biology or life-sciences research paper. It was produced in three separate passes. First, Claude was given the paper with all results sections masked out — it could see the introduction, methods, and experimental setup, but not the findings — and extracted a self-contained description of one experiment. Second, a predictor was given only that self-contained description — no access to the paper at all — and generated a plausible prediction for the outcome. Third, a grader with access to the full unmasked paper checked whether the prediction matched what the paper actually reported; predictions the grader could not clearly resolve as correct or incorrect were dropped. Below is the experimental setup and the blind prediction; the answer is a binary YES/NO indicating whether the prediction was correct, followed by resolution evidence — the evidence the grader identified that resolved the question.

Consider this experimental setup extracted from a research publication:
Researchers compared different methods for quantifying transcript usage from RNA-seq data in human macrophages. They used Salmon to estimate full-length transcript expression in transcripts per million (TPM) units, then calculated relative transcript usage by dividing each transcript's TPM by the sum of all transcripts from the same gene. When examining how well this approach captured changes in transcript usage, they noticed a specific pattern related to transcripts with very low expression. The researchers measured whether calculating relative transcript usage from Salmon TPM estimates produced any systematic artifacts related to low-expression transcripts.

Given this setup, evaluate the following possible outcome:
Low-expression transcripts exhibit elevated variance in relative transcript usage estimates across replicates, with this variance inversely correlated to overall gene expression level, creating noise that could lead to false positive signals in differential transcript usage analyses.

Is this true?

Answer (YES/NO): NO